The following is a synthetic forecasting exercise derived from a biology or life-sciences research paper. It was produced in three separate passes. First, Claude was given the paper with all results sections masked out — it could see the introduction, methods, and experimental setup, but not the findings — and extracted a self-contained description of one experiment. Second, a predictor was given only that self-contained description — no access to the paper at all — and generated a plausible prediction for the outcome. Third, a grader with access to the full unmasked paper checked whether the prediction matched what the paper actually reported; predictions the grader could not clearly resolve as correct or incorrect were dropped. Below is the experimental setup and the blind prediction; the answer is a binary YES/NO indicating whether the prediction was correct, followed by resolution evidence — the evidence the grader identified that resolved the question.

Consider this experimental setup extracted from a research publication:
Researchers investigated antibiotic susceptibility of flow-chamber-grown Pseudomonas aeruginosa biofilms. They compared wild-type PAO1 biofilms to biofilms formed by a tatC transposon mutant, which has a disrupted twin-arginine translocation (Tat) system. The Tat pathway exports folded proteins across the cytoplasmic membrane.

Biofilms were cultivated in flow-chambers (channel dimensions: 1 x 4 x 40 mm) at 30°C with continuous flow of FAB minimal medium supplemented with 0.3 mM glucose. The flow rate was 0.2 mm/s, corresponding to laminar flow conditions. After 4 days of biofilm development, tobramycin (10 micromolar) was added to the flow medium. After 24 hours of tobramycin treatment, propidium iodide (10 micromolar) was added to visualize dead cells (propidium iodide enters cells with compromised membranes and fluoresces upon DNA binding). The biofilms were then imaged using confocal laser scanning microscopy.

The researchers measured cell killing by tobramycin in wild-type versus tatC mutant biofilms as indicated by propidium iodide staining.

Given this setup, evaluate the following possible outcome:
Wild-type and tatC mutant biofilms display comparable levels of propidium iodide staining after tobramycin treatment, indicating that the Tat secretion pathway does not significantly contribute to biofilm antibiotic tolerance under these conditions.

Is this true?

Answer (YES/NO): NO